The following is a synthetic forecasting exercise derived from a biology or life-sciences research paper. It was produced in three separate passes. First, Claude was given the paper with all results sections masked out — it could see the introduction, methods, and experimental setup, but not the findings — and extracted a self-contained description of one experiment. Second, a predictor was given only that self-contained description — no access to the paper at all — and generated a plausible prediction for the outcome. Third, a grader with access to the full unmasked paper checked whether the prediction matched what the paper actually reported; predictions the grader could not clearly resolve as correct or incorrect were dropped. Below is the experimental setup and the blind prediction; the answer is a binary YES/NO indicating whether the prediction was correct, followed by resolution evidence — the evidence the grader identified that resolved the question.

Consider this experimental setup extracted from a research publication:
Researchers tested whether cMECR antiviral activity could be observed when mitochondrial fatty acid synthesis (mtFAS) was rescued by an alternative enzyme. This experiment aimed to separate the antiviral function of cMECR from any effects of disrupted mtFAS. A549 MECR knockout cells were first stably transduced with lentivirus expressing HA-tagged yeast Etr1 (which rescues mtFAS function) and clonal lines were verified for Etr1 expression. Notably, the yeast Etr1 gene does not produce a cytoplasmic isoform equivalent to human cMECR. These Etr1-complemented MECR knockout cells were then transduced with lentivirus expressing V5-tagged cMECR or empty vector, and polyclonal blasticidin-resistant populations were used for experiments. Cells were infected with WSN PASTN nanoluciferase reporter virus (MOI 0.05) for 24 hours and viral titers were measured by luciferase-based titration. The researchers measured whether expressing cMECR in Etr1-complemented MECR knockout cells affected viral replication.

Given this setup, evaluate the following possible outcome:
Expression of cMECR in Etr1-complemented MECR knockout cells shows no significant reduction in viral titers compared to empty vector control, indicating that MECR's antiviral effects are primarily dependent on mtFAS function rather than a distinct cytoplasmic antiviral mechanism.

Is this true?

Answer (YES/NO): NO